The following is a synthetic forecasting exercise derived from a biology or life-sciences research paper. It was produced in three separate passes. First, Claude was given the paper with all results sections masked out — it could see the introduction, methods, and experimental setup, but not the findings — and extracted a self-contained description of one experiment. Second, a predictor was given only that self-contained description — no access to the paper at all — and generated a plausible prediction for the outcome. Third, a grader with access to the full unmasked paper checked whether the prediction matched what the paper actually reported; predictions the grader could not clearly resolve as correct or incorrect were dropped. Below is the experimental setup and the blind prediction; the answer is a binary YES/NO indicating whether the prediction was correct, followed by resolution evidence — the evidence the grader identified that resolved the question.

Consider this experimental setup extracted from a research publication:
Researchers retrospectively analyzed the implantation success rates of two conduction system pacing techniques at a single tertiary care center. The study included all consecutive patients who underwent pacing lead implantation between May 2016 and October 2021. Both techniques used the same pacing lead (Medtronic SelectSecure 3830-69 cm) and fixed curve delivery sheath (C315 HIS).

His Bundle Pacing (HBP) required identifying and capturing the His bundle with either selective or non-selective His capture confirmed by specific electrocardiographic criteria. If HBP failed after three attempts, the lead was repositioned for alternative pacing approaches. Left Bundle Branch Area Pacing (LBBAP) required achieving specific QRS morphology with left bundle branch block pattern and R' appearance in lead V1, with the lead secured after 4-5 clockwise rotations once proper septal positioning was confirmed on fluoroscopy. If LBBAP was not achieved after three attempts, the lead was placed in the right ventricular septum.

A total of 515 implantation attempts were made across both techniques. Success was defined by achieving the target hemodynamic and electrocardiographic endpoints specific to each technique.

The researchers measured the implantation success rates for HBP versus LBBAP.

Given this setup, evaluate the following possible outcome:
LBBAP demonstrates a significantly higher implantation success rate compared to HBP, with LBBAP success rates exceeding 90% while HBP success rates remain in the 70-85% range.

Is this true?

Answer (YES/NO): YES